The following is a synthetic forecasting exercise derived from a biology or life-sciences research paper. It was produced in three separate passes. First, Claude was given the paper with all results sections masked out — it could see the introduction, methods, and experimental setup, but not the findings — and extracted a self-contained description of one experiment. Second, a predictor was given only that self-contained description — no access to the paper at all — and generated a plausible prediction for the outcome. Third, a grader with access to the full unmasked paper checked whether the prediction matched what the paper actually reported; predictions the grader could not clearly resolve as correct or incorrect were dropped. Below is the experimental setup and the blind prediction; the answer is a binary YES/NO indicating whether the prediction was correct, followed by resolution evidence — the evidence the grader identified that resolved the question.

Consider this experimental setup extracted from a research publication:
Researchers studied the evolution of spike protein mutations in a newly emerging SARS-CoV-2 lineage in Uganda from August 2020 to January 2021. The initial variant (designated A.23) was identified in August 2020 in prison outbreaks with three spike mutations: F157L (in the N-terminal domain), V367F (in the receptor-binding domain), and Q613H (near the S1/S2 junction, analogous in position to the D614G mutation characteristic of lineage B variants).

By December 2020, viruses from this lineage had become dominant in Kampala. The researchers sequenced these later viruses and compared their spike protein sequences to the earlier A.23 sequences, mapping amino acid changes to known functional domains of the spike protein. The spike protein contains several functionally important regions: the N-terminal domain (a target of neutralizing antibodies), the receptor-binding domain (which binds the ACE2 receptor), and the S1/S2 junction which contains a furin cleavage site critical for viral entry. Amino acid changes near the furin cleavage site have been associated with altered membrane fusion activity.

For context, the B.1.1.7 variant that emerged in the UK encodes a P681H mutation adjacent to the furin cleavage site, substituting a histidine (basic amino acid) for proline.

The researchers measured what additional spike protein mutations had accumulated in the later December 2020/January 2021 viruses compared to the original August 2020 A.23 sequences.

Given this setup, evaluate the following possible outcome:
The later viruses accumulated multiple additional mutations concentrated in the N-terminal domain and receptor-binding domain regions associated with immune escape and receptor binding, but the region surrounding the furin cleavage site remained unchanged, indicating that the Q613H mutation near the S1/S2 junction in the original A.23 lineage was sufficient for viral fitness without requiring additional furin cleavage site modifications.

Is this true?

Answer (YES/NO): NO